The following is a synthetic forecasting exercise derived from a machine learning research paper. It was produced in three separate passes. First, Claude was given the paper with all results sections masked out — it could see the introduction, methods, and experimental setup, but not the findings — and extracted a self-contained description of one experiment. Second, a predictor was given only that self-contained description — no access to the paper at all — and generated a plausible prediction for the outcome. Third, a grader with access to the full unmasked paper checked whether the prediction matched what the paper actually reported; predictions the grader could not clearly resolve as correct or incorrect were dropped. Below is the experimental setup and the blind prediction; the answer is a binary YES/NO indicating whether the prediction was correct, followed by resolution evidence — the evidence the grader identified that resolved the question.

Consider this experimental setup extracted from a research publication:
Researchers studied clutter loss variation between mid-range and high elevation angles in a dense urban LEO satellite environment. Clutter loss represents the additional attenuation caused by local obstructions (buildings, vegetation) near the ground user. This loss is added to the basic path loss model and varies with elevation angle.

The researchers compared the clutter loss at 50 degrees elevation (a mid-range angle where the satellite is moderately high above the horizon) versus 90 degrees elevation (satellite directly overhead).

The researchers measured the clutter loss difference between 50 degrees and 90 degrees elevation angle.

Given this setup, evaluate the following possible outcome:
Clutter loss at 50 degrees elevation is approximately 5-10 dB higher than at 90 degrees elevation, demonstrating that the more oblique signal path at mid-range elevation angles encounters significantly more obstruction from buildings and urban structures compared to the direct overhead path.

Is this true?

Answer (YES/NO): NO